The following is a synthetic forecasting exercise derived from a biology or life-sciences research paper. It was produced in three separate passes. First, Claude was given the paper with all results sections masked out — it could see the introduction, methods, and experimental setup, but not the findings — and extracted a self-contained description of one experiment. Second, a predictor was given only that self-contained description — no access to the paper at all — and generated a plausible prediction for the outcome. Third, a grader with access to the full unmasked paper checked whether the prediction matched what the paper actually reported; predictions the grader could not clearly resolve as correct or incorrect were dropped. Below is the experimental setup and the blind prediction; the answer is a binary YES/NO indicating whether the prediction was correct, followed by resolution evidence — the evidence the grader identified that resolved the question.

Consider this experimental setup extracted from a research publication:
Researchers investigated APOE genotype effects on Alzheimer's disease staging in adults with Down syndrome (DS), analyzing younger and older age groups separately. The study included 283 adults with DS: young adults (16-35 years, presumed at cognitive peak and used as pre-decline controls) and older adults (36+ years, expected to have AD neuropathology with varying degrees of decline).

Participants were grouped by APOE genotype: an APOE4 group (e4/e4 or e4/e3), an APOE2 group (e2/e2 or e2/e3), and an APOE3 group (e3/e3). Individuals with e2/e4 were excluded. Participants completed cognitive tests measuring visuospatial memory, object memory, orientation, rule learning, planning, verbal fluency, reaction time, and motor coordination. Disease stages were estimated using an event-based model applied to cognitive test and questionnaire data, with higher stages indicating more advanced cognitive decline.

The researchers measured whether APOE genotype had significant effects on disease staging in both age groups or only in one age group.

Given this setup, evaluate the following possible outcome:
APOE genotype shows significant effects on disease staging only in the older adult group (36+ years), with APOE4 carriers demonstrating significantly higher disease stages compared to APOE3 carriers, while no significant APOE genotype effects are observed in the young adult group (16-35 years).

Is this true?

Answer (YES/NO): YES